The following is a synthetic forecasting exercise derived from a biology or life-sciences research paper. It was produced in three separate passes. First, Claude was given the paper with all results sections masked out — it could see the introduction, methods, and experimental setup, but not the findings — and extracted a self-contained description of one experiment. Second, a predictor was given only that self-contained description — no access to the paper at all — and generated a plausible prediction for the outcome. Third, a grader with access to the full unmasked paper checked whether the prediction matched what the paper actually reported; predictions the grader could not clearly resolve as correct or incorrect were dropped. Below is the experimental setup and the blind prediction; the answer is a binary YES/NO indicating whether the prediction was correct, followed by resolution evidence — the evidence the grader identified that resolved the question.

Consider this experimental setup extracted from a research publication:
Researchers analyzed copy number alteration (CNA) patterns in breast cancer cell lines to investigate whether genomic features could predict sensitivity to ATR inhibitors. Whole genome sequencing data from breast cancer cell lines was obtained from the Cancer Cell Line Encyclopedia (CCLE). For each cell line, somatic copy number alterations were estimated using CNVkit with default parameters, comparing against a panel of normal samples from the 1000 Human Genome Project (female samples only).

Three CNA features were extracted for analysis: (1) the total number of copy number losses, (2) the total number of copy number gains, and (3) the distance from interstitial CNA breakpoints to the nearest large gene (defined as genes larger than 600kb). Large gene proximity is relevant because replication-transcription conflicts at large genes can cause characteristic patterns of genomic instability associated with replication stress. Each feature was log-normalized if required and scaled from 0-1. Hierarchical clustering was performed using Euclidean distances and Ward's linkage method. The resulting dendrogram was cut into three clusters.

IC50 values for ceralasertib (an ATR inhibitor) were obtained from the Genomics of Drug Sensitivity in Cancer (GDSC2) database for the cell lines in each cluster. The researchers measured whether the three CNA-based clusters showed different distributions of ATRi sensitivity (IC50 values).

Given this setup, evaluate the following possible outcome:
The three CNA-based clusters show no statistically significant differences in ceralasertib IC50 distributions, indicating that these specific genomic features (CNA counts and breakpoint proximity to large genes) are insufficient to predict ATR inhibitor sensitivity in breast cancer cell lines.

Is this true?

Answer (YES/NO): NO